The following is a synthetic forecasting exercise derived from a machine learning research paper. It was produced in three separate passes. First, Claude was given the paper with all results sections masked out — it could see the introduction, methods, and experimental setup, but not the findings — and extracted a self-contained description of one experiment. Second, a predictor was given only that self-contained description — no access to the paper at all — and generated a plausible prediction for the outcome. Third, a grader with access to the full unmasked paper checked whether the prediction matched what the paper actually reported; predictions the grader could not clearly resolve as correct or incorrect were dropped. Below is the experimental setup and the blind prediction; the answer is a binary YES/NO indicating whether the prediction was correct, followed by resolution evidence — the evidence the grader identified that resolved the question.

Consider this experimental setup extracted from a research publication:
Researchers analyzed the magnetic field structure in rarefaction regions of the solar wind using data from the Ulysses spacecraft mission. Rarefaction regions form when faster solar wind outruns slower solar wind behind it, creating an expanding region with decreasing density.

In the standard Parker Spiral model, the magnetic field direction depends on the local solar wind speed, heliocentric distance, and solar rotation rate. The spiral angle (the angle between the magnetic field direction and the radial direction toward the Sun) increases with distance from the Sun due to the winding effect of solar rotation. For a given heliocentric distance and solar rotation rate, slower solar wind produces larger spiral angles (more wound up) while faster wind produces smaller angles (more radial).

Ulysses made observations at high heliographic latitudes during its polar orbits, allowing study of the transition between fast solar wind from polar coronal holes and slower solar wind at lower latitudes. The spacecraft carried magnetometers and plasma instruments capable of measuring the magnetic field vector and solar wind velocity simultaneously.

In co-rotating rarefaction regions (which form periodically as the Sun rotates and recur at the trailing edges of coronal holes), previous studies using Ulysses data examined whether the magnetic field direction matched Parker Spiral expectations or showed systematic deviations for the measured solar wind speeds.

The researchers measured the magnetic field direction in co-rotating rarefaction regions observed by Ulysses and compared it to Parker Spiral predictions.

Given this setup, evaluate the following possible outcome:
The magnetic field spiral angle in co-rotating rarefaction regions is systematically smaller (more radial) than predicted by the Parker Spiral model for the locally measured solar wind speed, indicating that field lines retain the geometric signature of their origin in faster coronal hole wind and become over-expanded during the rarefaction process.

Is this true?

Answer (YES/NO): YES